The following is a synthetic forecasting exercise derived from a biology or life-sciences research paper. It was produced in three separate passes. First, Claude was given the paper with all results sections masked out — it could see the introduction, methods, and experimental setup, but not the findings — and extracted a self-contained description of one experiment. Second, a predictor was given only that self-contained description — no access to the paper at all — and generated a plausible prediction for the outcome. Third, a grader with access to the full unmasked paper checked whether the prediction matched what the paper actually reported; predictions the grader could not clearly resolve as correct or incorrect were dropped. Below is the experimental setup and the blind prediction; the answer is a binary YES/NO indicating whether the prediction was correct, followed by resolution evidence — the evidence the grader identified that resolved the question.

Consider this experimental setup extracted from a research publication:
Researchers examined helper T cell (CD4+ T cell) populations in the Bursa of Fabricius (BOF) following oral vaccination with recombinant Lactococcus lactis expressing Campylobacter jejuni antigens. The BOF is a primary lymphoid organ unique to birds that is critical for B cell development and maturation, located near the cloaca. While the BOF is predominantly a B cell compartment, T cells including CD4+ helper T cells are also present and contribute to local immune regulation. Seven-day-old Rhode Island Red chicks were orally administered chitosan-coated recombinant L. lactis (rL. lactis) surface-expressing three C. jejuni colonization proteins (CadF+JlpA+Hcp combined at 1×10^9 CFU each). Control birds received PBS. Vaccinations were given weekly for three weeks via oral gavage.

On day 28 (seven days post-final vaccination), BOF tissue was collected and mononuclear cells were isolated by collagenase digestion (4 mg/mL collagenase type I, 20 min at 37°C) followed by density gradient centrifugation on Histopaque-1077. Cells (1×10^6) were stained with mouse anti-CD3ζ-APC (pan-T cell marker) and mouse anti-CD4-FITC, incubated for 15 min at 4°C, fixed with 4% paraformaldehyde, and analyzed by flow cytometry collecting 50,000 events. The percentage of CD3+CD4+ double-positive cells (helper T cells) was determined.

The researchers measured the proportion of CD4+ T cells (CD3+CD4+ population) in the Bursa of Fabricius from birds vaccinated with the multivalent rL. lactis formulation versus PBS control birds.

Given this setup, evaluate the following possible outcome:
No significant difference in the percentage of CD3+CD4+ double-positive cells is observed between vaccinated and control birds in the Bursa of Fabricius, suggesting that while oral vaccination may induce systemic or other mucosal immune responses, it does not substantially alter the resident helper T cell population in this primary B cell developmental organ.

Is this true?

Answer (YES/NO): YES